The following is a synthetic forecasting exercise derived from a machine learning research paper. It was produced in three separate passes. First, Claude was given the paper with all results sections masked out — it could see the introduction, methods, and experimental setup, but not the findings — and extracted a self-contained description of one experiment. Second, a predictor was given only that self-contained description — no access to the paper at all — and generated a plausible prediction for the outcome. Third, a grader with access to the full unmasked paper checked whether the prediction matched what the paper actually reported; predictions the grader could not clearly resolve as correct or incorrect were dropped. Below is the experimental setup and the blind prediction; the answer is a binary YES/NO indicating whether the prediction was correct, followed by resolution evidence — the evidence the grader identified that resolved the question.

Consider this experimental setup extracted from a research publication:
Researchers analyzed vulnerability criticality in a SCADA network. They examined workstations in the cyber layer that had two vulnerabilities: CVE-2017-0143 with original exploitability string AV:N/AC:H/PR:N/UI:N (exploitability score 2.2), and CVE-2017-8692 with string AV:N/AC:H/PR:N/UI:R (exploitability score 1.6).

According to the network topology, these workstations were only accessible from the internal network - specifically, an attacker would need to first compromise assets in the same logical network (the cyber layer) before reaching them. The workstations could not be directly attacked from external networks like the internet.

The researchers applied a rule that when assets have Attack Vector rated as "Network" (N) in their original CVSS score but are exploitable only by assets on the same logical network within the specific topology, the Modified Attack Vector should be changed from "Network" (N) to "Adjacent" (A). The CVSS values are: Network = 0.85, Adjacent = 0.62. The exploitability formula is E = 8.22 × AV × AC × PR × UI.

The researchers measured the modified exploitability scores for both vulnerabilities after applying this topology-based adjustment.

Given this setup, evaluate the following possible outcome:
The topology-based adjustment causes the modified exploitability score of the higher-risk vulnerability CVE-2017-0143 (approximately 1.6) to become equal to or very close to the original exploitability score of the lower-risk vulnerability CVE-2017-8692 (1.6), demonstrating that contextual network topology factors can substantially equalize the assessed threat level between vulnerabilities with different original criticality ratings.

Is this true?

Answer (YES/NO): YES